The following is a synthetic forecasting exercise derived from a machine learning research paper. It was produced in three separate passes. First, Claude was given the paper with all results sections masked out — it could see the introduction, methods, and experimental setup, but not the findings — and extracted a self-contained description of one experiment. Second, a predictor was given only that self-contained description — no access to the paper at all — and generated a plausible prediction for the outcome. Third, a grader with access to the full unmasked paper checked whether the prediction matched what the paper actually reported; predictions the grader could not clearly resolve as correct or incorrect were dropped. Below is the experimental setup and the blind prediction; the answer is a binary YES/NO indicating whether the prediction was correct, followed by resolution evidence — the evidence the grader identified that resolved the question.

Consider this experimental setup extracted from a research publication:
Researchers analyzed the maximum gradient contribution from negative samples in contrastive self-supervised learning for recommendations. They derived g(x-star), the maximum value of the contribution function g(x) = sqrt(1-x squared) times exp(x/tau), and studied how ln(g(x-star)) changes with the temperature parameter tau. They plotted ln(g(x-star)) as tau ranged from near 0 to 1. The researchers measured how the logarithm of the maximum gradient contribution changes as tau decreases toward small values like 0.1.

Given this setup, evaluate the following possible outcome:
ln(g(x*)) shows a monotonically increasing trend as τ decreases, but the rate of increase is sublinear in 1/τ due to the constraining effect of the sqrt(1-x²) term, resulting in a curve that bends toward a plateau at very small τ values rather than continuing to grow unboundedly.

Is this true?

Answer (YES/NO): NO